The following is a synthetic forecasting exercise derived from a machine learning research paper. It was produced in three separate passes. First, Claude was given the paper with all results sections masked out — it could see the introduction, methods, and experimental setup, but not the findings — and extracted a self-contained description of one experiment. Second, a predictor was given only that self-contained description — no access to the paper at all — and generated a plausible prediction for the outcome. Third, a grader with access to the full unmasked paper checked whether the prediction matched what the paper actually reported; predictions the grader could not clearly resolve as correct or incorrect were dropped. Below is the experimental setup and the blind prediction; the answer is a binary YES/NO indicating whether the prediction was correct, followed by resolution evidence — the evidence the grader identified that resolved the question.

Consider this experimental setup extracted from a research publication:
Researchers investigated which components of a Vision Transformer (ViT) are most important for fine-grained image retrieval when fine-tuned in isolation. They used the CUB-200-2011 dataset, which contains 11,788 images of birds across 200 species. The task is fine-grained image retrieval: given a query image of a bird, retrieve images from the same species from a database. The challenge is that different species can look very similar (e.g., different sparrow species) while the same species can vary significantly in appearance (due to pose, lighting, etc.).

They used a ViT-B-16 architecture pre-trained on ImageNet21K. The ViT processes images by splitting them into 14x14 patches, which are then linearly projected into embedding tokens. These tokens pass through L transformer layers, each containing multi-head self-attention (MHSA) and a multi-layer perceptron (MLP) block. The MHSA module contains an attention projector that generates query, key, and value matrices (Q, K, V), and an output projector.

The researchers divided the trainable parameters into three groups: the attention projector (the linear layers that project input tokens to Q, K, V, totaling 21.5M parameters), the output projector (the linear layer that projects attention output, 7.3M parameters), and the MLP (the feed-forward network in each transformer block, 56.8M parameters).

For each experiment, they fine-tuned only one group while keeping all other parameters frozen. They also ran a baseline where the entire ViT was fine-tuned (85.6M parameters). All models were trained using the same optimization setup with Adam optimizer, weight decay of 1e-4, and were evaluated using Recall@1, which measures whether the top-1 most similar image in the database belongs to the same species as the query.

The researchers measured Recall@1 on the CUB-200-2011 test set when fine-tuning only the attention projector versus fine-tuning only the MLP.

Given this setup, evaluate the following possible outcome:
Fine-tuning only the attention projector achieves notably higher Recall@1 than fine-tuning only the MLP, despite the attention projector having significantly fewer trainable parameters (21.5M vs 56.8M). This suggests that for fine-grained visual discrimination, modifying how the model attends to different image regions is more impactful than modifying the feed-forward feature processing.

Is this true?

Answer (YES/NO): NO